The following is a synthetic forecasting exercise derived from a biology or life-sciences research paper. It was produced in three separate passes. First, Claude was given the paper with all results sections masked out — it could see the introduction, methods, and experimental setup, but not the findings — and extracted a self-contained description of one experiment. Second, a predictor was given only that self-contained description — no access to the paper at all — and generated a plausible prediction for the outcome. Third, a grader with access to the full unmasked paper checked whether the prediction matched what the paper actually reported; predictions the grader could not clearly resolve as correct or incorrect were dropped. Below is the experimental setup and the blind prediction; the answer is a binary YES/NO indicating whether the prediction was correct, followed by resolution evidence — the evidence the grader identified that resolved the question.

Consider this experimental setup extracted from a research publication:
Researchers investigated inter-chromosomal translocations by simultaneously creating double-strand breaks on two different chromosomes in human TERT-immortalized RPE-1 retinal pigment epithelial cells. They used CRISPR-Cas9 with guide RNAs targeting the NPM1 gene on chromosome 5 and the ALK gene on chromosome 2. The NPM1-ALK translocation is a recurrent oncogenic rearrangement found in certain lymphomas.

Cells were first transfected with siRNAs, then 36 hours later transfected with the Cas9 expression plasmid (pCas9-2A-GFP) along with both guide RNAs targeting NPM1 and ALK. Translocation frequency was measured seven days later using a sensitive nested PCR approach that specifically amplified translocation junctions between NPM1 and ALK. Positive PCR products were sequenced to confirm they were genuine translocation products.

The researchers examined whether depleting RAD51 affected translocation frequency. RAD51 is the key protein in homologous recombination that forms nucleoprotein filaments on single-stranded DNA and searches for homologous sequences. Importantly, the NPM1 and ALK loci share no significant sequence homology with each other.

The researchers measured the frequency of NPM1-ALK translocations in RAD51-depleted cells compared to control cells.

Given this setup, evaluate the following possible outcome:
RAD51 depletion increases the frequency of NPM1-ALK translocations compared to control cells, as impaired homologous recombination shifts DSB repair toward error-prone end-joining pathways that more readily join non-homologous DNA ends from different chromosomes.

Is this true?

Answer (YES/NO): NO